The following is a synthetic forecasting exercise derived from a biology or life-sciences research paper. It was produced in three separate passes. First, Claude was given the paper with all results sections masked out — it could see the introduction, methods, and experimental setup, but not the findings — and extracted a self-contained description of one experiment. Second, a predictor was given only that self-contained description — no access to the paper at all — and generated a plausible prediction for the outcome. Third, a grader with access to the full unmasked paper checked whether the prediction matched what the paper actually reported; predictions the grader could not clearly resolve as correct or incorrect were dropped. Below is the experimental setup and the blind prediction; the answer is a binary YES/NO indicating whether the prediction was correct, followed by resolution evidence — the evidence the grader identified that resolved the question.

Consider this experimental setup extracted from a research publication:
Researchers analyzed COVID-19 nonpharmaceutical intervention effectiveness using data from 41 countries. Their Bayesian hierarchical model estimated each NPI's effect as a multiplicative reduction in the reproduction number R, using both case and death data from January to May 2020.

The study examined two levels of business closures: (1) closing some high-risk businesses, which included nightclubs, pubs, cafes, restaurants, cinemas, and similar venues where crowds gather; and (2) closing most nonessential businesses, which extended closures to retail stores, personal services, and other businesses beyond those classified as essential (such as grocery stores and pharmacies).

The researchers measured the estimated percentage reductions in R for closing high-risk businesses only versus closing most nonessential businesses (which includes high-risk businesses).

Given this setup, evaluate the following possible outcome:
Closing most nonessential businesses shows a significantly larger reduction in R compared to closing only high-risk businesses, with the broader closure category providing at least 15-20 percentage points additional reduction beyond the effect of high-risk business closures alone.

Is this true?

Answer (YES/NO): NO